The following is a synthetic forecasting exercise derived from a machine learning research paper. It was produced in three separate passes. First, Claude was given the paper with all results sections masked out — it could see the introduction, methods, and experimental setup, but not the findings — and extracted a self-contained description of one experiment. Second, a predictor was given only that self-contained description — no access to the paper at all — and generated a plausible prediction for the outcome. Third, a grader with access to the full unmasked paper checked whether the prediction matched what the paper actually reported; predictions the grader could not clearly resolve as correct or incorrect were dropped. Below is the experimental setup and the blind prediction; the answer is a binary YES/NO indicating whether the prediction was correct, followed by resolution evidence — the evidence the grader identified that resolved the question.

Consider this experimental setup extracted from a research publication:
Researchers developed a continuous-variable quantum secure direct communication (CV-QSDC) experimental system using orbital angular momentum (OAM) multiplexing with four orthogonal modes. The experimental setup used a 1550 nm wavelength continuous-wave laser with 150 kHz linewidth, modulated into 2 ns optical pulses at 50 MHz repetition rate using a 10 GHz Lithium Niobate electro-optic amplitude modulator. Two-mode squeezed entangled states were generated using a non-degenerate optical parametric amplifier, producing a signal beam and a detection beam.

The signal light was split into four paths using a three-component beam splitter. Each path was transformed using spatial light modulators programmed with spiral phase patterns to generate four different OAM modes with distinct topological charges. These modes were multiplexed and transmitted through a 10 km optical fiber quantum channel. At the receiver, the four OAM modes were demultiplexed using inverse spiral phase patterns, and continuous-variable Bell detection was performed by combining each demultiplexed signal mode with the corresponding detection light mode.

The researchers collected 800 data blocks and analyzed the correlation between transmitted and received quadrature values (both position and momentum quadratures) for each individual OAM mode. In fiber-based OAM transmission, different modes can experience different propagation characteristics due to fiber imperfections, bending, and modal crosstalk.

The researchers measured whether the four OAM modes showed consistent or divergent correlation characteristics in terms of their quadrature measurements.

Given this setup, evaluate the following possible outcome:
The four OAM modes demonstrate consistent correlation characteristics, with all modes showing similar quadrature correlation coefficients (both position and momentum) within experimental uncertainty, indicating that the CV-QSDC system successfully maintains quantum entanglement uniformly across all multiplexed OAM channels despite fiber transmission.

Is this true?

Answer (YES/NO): YES